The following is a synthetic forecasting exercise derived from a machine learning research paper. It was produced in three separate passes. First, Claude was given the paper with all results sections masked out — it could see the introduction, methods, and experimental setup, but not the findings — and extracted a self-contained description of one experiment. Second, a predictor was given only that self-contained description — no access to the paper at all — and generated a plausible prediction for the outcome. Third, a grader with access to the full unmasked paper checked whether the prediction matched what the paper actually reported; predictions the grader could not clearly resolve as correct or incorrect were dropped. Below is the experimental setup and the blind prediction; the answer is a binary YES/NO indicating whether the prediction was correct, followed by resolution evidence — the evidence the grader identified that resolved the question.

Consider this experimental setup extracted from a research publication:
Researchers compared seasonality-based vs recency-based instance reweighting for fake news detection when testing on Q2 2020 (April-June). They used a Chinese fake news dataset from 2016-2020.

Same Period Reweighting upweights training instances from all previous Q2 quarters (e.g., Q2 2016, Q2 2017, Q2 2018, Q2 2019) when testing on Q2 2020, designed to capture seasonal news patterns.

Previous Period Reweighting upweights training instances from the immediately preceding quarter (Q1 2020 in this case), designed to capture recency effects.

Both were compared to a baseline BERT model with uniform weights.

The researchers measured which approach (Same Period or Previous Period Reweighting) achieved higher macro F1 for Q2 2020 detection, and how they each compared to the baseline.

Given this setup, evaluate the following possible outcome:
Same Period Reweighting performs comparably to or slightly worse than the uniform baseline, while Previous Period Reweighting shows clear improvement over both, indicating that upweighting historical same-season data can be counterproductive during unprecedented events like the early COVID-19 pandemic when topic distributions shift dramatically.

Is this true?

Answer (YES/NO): YES